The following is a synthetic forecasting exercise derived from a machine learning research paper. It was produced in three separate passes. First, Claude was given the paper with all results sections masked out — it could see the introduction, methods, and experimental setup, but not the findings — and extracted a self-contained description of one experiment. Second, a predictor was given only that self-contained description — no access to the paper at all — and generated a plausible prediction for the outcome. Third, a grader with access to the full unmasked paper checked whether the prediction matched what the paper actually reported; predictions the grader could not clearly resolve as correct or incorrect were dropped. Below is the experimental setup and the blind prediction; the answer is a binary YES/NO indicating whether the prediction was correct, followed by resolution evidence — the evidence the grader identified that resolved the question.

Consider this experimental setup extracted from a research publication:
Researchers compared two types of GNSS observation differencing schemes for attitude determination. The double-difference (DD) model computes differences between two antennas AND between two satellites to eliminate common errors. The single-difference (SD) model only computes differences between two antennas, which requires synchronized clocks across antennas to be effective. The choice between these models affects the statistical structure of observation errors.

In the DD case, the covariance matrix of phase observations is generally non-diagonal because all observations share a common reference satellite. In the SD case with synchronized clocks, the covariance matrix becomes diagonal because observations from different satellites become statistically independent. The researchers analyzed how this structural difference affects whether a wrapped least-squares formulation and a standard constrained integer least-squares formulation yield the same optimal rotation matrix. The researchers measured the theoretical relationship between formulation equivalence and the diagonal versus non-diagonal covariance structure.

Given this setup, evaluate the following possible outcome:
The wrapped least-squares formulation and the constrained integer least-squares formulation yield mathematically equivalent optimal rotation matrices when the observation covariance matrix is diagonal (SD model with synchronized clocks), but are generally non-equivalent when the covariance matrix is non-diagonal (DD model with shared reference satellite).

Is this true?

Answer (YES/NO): NO